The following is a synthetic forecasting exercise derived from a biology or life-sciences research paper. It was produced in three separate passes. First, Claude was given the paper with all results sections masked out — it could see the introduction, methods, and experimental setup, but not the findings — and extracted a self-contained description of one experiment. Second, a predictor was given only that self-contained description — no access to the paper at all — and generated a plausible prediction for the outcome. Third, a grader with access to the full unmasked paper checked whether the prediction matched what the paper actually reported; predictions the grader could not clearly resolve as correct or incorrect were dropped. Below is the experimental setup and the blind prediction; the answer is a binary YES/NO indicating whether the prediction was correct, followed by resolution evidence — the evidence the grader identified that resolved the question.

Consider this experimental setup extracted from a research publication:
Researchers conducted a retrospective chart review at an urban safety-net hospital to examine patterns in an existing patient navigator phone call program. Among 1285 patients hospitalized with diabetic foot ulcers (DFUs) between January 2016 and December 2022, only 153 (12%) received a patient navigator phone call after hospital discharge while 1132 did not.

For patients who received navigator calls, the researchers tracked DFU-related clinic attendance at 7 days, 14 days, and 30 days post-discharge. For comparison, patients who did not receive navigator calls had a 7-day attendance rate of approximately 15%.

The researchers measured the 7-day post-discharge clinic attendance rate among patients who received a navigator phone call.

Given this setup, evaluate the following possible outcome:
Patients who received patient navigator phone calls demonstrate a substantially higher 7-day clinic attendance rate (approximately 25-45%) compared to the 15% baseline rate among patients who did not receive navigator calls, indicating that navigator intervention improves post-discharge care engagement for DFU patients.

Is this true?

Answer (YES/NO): YES